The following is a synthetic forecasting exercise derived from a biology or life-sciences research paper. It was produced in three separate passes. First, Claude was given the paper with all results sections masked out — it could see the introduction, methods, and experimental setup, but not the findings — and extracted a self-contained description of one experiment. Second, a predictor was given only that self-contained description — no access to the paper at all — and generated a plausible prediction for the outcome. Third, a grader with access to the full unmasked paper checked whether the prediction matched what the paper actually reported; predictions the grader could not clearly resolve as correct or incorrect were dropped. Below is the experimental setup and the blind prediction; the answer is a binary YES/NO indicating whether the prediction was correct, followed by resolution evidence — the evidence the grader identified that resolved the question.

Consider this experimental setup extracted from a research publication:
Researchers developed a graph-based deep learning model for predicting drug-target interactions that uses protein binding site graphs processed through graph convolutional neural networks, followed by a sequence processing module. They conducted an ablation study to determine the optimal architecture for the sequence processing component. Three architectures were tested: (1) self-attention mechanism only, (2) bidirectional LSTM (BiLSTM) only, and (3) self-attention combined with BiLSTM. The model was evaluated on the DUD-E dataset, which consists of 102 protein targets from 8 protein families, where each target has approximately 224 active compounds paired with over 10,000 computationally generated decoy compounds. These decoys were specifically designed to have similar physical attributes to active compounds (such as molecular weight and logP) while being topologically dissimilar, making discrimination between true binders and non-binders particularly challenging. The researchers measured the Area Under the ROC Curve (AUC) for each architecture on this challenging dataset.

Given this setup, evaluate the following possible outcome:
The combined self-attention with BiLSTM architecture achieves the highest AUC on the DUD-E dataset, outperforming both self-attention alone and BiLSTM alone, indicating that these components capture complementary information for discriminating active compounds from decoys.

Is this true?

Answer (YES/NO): YES